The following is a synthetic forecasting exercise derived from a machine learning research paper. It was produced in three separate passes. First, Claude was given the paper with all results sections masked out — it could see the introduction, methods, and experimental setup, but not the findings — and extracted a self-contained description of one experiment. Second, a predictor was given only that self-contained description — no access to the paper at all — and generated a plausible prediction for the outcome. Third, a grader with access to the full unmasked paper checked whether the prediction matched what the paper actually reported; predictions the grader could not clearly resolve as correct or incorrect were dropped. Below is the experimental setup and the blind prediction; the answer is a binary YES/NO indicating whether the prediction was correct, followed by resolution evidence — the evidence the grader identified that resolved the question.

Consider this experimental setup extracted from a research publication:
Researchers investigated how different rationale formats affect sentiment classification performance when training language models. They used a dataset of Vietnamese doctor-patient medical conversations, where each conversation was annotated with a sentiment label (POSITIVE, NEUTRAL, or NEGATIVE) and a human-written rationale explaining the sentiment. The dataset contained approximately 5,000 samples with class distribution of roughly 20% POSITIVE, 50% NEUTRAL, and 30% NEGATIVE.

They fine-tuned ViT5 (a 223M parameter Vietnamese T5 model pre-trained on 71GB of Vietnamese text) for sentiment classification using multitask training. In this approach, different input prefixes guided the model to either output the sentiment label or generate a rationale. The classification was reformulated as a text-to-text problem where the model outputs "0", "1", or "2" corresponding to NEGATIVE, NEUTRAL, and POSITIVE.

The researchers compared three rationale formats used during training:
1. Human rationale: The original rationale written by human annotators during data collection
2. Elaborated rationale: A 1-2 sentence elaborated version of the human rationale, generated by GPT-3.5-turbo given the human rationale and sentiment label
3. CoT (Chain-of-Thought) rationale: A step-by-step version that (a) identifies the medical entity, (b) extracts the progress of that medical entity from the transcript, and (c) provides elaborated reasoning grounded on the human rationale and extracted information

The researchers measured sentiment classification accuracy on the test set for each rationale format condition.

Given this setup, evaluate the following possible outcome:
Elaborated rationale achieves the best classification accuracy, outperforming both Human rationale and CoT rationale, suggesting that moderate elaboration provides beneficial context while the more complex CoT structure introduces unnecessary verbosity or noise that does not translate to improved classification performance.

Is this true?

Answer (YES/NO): NO